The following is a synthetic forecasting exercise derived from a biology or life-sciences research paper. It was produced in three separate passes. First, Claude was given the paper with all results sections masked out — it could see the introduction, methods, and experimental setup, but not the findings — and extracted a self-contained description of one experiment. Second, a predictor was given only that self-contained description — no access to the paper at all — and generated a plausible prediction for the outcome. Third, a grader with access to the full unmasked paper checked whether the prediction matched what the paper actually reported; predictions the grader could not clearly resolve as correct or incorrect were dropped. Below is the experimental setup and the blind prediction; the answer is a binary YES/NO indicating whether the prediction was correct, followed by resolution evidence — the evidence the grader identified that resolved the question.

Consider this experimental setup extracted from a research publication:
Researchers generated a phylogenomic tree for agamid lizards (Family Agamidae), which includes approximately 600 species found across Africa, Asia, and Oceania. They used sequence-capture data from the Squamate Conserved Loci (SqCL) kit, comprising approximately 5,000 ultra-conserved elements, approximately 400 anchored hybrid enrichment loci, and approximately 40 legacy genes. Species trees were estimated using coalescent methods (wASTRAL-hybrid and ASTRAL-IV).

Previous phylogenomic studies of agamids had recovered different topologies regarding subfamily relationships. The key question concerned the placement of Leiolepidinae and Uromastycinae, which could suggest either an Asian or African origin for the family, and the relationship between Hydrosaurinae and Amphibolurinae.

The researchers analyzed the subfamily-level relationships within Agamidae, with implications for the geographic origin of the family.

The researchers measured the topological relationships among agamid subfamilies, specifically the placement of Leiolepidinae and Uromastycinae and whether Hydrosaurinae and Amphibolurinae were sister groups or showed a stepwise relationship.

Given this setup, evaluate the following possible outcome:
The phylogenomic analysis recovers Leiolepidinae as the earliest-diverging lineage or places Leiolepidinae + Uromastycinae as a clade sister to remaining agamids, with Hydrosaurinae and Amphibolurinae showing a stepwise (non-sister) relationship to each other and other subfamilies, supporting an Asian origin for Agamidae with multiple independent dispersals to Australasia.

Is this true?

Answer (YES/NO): NO